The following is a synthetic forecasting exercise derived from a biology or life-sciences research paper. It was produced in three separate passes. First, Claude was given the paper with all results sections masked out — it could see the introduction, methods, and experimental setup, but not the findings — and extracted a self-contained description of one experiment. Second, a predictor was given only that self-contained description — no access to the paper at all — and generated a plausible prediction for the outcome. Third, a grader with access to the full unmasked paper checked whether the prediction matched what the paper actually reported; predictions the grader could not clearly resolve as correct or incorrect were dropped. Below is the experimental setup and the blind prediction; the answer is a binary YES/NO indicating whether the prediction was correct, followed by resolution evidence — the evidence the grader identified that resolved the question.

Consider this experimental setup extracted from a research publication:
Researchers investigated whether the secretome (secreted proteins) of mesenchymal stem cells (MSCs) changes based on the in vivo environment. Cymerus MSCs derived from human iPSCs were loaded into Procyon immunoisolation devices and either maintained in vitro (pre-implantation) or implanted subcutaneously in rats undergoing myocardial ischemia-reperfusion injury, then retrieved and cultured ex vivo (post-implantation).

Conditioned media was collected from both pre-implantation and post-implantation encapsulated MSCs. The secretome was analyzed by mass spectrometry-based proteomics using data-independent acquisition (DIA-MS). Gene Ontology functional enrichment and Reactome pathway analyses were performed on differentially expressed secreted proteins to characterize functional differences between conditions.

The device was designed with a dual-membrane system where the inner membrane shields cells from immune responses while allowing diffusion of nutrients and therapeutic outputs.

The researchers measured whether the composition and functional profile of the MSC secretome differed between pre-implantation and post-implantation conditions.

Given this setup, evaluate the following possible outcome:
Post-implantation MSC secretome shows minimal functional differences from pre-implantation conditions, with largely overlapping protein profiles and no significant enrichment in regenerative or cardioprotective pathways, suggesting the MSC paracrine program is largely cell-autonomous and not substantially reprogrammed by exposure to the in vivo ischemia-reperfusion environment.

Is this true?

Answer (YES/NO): NO